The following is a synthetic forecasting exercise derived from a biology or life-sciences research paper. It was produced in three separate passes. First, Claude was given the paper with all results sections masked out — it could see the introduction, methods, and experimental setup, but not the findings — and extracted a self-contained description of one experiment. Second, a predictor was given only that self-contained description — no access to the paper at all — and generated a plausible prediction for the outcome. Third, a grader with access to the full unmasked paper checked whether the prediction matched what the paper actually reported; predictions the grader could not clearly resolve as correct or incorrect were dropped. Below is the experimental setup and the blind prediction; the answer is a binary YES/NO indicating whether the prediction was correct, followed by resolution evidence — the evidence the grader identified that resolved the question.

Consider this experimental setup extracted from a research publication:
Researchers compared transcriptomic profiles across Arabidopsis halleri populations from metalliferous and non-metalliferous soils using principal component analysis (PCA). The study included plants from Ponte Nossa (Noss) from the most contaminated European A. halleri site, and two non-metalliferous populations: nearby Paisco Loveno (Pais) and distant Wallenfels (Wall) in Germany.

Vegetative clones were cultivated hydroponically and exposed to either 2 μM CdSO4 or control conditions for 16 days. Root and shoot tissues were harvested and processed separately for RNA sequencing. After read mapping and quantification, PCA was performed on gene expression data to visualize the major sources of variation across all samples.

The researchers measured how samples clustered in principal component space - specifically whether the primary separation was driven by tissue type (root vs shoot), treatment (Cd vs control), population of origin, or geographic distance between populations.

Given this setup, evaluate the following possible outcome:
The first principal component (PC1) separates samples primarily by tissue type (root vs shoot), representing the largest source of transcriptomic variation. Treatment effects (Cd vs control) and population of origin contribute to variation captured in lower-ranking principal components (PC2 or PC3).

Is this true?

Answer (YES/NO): YES